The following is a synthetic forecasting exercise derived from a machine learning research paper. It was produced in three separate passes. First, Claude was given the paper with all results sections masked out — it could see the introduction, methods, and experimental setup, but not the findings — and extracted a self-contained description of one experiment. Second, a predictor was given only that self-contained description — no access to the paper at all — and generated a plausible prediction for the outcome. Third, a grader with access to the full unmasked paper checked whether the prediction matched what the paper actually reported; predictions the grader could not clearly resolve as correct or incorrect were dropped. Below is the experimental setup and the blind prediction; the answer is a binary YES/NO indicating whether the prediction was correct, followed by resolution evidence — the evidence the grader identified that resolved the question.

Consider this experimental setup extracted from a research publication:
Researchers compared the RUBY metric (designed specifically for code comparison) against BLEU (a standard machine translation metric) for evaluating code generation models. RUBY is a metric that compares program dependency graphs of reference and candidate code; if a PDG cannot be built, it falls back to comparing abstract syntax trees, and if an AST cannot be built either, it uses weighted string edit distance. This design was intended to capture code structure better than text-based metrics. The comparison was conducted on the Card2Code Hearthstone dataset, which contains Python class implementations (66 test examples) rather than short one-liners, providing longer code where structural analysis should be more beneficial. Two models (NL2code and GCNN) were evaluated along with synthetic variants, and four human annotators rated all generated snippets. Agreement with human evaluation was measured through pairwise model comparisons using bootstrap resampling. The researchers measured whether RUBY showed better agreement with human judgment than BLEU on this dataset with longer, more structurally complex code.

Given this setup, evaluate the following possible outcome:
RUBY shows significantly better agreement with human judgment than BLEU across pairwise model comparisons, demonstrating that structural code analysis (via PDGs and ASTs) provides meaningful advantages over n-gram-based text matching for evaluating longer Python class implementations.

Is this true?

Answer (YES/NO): NO